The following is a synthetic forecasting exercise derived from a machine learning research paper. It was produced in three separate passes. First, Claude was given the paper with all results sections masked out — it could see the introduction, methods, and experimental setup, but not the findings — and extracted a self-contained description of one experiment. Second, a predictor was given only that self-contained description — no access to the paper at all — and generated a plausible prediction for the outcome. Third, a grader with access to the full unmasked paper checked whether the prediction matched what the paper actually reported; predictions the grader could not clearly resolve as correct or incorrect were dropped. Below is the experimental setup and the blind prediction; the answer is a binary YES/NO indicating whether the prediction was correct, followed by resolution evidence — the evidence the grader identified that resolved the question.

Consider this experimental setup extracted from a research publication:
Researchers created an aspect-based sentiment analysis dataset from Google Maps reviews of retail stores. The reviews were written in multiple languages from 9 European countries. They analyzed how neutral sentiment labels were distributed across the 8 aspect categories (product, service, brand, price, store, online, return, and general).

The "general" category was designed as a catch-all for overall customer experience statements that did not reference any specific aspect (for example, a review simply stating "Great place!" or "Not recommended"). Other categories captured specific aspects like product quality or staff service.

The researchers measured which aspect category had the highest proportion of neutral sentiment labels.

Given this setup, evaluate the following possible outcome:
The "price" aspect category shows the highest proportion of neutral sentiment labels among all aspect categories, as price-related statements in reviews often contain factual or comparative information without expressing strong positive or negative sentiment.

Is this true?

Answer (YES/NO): NO